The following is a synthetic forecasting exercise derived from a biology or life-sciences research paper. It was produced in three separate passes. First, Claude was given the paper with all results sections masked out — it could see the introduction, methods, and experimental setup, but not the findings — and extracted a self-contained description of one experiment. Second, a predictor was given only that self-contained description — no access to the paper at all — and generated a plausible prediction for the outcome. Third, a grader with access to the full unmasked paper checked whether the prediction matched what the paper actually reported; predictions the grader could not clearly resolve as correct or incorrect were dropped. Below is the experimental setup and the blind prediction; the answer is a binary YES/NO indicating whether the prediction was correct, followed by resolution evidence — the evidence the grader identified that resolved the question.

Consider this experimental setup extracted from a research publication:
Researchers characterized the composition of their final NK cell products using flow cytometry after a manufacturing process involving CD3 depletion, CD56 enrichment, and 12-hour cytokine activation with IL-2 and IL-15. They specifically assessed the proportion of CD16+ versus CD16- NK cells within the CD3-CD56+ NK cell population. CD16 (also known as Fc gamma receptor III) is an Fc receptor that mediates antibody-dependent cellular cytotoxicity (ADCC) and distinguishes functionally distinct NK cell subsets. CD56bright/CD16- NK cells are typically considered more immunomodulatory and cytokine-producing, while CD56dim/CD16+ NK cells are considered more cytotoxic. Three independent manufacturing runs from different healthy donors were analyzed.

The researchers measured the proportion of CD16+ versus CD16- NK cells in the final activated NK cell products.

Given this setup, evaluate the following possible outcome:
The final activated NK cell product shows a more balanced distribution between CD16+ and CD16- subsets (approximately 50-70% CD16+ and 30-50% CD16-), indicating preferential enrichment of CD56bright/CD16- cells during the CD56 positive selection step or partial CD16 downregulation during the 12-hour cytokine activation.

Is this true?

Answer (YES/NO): NO